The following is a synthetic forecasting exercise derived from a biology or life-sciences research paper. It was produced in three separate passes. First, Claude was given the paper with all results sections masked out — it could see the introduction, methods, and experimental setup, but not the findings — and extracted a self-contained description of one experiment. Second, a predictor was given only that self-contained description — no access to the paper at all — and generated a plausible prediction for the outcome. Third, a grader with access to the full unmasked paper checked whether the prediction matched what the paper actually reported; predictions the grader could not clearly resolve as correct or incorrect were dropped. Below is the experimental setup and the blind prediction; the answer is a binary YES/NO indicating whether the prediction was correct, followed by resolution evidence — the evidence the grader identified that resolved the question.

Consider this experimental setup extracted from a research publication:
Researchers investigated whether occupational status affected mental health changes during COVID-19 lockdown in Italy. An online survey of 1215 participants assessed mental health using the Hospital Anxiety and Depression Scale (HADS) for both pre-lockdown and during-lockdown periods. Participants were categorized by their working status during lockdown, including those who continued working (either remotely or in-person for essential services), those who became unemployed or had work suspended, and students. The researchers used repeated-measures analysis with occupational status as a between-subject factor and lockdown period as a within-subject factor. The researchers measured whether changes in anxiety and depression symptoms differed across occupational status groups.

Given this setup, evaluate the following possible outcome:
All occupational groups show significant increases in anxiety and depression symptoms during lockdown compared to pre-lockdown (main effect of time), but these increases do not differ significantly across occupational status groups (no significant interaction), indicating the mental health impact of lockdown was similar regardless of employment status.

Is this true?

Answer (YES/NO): NO